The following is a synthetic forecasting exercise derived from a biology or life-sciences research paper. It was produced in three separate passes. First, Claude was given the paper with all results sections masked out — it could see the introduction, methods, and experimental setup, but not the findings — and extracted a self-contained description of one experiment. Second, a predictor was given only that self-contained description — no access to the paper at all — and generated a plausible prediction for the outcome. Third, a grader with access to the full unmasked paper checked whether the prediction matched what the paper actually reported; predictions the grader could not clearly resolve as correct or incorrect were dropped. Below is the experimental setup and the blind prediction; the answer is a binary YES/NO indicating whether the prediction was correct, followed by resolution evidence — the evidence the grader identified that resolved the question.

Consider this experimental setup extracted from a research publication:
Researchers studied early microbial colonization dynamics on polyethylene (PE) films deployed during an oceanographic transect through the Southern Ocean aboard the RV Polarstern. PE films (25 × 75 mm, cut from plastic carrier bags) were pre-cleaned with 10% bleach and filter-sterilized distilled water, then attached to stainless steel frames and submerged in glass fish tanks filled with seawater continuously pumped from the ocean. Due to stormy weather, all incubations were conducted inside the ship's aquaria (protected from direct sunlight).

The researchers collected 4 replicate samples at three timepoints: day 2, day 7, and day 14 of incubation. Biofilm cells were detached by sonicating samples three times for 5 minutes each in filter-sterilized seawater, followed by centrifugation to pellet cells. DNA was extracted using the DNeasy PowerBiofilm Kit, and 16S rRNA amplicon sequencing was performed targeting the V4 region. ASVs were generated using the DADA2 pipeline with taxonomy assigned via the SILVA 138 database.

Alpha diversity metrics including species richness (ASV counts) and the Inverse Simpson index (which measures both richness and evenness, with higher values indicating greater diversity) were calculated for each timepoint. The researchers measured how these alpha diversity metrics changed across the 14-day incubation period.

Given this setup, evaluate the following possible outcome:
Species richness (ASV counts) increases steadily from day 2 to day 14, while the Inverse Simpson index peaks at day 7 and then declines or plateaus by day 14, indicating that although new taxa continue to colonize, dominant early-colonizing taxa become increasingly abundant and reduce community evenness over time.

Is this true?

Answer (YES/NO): NO